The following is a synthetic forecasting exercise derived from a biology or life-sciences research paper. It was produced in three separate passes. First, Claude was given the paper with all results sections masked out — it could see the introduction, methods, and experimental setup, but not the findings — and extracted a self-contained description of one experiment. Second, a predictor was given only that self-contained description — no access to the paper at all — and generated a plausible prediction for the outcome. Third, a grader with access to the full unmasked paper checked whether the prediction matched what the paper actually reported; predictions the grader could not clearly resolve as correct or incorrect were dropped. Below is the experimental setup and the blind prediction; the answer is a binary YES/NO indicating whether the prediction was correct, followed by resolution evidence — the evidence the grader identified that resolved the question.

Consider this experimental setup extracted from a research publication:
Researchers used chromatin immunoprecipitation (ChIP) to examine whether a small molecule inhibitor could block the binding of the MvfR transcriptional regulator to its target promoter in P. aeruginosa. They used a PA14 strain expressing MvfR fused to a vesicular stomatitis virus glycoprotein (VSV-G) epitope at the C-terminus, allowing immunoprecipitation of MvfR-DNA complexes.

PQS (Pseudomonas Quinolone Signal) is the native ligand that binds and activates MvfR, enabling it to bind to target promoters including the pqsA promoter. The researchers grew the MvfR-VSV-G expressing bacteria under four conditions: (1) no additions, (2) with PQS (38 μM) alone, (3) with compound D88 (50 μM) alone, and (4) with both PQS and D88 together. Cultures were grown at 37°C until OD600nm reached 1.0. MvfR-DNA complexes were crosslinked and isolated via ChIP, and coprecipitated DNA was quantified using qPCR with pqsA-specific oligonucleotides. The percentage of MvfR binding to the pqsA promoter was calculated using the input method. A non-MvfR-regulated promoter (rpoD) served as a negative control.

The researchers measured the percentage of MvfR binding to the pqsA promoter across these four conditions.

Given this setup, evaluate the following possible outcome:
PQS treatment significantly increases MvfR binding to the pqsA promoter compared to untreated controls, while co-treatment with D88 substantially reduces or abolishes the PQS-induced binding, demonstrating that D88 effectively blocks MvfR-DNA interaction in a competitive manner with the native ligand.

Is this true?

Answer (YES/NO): YES